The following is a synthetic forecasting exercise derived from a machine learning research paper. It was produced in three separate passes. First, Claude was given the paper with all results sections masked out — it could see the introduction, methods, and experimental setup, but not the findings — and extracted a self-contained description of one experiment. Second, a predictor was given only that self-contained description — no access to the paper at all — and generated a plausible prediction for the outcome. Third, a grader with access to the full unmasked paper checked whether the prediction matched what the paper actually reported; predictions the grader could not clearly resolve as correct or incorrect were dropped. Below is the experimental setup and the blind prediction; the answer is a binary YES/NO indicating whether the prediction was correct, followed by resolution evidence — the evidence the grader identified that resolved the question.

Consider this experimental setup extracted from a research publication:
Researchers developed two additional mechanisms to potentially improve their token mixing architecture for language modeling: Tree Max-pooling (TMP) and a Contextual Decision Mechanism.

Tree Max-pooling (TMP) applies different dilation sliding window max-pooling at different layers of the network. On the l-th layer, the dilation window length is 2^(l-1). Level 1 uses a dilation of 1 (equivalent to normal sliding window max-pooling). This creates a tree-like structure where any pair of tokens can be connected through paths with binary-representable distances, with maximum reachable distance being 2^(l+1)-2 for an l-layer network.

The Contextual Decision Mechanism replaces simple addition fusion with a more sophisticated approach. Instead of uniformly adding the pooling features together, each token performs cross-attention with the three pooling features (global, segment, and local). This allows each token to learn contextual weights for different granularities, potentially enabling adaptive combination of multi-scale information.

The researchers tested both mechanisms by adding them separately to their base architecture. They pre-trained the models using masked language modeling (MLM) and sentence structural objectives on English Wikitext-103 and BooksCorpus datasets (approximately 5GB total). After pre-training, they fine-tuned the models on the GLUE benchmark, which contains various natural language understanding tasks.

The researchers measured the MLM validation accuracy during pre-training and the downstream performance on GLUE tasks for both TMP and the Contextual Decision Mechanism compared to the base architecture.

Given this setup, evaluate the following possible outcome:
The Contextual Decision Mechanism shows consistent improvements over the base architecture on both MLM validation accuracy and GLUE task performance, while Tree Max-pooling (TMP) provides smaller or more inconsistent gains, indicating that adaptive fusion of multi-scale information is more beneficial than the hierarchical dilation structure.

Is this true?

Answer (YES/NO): NO